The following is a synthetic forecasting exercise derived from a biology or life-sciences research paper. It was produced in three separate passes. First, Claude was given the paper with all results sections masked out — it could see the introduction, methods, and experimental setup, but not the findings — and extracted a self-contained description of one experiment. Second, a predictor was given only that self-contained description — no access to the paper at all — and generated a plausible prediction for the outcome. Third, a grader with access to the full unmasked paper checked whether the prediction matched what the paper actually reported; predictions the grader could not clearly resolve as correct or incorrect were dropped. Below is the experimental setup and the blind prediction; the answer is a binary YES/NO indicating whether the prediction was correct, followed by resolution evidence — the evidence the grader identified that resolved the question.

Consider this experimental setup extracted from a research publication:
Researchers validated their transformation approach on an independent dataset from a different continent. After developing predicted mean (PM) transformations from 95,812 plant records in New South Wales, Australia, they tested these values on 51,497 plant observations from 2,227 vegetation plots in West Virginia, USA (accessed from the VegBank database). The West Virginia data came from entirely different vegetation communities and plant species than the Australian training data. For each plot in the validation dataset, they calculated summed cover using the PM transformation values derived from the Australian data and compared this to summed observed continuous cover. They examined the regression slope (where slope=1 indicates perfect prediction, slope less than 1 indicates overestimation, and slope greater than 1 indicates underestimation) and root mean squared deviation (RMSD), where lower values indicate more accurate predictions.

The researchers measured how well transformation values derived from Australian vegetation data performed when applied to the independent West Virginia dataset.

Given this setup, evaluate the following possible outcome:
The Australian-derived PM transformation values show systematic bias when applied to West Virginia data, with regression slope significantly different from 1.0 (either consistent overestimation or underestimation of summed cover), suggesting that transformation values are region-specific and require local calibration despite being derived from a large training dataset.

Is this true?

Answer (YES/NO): NO